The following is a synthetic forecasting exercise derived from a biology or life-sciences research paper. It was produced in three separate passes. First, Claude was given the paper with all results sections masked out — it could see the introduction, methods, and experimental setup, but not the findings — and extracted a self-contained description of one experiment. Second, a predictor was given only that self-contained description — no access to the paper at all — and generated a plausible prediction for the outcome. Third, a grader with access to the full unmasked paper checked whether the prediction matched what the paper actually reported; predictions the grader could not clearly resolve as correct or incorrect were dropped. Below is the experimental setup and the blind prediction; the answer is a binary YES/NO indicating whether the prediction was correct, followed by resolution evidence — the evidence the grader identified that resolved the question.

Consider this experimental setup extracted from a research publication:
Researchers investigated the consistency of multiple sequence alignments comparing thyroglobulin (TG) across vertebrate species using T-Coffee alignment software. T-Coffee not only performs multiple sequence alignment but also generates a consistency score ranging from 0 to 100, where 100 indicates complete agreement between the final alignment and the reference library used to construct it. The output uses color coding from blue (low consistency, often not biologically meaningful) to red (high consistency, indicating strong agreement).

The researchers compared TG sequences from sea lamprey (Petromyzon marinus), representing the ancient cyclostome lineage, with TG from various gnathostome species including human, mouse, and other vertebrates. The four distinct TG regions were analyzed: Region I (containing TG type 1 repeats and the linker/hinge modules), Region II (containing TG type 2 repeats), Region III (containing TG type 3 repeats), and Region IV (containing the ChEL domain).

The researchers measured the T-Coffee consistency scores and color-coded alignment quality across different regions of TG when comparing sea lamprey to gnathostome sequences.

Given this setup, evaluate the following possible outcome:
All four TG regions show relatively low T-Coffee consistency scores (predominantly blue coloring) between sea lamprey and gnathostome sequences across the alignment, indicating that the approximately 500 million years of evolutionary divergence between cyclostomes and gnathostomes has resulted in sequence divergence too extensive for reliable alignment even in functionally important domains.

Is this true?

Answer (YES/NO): NO